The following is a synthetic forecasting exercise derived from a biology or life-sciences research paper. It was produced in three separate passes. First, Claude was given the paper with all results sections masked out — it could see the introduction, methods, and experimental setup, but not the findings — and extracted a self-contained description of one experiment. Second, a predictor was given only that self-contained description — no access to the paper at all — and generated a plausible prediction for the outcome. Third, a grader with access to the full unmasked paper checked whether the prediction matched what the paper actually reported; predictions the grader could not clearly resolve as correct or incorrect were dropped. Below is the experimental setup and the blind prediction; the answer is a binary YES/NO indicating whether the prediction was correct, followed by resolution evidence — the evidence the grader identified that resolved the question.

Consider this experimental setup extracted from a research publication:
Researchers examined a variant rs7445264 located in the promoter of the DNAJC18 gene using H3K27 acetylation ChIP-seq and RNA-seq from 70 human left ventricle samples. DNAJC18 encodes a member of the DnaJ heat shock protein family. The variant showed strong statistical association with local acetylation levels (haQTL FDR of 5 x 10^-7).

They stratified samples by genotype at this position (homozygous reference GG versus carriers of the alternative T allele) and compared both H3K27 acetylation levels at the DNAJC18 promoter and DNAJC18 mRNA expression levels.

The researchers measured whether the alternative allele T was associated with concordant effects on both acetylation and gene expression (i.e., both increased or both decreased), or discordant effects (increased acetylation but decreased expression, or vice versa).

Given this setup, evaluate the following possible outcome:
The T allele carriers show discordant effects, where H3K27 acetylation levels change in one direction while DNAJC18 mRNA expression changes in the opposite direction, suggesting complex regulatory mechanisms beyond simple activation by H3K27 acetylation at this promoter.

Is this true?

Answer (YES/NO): NO